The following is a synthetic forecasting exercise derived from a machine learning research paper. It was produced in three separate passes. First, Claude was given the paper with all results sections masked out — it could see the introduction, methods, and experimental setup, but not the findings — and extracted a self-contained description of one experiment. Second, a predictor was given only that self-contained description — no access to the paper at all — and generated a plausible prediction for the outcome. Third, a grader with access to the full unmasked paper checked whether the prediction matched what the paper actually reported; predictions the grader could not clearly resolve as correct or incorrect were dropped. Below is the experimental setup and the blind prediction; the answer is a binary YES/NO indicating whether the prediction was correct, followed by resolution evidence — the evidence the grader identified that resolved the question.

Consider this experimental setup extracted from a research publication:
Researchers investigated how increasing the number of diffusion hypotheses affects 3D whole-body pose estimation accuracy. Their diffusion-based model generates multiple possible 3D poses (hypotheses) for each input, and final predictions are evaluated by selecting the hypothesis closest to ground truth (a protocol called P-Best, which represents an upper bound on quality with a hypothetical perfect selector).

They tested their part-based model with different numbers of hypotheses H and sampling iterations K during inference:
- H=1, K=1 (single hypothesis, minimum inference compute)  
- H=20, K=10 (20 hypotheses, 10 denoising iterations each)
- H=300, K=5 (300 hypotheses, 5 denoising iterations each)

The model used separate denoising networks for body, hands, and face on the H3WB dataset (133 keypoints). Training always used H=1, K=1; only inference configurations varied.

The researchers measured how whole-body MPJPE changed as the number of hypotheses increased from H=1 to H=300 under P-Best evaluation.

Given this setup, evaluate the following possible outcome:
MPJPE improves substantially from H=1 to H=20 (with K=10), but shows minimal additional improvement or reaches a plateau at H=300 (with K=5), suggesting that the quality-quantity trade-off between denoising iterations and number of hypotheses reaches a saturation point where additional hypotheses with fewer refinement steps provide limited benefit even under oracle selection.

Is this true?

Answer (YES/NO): NO